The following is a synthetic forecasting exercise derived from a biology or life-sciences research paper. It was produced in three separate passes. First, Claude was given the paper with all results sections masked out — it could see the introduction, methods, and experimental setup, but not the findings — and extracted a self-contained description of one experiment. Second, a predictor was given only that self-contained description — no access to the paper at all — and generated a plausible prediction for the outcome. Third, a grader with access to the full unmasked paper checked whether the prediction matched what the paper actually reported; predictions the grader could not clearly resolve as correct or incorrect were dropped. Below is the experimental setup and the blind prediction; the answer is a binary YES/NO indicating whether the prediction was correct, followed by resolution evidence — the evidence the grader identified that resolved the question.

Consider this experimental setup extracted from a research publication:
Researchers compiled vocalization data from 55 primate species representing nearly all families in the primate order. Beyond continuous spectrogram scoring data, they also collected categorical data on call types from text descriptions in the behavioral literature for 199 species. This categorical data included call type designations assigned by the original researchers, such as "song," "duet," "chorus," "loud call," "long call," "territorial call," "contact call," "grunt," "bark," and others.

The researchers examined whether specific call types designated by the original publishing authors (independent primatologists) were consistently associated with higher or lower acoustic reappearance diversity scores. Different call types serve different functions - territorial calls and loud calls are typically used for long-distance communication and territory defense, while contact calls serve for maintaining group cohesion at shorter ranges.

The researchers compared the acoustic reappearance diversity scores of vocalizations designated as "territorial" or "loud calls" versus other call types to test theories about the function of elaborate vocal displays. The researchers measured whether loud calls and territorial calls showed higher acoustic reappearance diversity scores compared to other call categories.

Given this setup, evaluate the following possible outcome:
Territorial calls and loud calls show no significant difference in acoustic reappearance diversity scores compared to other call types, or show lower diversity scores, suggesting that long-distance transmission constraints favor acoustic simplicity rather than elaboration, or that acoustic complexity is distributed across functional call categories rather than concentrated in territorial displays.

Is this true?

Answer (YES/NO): YES